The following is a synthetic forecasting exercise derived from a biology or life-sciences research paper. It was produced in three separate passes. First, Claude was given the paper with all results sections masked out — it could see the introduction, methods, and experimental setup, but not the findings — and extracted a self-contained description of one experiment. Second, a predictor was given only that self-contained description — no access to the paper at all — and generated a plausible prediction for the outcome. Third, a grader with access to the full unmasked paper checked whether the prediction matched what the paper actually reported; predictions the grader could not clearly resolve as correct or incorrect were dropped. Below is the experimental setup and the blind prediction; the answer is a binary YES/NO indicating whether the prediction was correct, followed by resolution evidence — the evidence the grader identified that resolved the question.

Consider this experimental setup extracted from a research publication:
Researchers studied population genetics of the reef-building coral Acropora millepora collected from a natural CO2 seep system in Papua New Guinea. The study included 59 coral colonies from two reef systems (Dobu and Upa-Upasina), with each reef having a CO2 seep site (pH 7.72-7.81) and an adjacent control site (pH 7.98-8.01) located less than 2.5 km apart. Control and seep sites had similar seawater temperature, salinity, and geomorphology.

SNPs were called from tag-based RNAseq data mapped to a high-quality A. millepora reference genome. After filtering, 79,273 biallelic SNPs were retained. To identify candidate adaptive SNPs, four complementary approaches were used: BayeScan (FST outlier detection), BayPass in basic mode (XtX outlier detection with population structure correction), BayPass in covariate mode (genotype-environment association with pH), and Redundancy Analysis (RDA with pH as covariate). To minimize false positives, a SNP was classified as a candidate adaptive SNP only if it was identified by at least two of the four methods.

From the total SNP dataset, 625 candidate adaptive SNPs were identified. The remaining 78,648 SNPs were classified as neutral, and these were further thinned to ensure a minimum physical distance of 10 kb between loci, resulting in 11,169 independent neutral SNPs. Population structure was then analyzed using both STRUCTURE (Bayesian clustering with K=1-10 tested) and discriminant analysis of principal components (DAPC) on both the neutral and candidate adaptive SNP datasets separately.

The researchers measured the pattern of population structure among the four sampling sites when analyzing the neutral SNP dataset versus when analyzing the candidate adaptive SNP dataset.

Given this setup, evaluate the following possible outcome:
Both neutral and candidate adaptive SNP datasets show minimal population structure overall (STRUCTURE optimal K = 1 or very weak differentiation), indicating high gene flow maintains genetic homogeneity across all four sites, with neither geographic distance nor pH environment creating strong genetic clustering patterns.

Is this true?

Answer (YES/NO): NO